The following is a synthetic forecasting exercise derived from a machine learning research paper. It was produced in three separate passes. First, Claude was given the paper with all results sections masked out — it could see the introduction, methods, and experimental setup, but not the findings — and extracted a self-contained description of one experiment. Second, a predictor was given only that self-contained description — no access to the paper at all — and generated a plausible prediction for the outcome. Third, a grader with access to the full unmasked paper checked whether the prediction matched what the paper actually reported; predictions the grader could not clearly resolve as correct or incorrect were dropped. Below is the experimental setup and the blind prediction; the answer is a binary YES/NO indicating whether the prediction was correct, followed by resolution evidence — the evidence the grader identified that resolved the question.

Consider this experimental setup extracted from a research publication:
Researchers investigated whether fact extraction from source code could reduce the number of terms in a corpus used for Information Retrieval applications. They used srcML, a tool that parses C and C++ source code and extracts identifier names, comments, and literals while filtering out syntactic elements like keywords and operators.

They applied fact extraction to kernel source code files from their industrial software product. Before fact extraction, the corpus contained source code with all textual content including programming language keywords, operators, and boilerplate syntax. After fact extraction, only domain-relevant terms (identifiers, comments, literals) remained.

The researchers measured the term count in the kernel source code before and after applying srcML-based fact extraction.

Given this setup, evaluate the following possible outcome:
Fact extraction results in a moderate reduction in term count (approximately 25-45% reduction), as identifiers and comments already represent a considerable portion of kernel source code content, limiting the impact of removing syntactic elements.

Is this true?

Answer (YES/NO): NO